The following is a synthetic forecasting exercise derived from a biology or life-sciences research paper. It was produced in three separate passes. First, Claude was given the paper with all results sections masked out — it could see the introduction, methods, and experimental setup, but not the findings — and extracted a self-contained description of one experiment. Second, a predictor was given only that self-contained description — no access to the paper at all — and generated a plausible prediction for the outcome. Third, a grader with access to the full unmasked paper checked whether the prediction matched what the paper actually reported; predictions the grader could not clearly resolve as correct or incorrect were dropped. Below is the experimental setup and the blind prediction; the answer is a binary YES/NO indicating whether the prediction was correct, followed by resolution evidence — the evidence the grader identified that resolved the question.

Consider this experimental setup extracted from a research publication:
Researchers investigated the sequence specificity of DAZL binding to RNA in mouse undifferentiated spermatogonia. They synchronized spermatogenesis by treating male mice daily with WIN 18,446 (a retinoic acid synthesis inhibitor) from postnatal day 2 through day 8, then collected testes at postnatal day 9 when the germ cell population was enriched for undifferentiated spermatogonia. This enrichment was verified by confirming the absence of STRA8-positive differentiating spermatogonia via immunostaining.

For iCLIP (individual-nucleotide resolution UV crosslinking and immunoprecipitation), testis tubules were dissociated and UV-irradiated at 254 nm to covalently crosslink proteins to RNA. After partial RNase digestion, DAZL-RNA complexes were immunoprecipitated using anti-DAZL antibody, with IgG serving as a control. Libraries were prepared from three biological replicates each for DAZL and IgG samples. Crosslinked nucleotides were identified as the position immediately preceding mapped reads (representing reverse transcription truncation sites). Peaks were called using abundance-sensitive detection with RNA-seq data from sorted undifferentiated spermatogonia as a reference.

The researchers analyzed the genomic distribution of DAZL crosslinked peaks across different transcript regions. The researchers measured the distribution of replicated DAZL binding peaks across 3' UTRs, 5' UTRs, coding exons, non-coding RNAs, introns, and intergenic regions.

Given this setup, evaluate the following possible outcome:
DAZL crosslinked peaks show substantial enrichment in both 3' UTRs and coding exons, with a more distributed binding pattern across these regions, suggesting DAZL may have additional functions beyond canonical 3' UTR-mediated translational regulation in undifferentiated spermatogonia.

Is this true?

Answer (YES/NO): NO